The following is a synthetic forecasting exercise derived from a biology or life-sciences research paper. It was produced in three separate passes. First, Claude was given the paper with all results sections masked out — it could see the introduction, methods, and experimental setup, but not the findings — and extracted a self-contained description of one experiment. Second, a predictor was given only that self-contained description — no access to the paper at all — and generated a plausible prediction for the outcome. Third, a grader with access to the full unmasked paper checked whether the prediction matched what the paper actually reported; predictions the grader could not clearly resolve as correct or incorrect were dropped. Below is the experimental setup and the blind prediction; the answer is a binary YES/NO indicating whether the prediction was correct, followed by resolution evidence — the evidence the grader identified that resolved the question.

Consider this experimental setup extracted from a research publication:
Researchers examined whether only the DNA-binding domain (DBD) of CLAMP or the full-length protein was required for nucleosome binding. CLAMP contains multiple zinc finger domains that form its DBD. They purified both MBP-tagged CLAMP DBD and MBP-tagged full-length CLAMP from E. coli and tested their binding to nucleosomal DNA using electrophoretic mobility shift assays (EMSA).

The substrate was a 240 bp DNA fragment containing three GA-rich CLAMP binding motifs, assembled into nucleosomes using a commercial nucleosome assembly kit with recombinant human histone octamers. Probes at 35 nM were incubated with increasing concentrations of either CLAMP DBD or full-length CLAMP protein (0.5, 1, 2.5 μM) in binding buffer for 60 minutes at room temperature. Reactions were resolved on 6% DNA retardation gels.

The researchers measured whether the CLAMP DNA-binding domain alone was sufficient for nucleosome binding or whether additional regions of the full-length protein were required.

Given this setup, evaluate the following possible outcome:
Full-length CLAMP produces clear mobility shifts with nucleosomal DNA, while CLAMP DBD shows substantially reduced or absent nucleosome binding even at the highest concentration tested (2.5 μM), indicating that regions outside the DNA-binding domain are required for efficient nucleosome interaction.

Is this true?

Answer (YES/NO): NO